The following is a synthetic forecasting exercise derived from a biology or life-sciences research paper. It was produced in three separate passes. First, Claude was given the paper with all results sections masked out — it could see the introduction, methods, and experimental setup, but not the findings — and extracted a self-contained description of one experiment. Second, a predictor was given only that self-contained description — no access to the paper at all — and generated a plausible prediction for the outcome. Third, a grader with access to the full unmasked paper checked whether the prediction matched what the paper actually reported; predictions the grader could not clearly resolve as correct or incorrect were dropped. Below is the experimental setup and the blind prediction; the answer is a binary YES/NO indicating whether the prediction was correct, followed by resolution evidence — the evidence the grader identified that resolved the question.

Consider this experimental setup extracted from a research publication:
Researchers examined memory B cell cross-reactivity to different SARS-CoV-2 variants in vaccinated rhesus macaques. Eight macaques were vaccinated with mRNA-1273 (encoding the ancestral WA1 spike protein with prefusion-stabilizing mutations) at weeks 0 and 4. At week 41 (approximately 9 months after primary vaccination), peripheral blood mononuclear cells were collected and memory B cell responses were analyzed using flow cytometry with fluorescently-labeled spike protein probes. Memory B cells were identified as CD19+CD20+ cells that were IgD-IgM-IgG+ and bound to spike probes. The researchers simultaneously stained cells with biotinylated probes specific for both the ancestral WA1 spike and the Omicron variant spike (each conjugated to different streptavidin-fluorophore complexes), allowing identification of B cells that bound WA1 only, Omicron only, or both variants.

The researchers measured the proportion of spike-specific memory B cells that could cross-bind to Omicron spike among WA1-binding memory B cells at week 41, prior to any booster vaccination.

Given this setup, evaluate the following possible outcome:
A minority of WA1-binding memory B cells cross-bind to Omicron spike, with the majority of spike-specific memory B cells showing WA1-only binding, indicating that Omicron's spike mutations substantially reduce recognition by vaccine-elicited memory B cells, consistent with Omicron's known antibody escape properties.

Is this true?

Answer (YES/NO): NO